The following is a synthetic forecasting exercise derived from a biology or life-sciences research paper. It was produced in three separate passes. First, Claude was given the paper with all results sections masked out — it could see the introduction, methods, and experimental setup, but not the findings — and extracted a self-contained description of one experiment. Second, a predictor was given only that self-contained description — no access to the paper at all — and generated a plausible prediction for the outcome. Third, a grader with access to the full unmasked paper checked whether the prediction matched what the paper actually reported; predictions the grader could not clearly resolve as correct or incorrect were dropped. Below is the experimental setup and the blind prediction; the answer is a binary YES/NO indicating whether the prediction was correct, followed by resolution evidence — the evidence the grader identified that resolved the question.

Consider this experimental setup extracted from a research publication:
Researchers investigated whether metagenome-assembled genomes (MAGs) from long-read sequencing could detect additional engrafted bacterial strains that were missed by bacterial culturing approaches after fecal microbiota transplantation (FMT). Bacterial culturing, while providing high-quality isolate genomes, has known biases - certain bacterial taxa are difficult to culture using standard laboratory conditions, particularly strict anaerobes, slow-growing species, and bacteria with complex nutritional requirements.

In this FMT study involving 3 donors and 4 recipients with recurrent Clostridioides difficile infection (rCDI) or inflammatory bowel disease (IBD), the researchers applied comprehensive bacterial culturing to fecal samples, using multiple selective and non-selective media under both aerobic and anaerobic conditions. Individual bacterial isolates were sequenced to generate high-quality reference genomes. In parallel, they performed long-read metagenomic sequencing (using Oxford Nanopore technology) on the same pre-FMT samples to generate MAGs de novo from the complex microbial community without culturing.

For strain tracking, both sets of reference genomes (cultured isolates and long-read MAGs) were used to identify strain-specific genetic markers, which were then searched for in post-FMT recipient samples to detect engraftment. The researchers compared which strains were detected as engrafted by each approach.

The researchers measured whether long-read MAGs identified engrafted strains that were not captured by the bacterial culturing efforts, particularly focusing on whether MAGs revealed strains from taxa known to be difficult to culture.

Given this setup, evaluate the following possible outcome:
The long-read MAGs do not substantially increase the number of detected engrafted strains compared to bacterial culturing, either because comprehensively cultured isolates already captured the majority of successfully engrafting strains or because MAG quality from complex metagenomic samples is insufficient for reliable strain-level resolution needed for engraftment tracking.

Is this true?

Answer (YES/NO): NO